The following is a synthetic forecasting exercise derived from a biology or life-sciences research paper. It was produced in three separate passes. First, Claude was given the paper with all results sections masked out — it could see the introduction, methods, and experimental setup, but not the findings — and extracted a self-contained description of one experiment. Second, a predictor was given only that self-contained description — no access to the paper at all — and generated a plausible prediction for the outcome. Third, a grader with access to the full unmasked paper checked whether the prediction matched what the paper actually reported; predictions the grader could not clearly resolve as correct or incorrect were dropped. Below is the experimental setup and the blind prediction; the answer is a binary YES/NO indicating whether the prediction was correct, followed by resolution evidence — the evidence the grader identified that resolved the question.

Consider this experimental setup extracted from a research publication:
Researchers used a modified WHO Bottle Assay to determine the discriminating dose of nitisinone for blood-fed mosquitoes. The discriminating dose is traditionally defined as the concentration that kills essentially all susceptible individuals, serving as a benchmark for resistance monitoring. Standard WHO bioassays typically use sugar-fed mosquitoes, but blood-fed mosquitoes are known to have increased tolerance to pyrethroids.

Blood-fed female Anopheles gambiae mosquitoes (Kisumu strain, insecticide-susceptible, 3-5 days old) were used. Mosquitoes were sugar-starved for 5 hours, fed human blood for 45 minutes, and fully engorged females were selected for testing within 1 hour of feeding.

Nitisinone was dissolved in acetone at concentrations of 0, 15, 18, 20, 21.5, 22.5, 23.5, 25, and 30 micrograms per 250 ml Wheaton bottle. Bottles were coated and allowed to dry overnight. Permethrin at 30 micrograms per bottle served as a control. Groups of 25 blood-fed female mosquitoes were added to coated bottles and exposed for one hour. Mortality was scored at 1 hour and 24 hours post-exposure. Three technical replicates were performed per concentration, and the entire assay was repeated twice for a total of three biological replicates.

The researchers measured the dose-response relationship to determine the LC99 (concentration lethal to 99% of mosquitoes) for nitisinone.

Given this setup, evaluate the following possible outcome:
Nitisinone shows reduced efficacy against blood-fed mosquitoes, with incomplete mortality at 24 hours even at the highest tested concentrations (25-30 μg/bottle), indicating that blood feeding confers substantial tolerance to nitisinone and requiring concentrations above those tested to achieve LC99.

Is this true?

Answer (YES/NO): NO